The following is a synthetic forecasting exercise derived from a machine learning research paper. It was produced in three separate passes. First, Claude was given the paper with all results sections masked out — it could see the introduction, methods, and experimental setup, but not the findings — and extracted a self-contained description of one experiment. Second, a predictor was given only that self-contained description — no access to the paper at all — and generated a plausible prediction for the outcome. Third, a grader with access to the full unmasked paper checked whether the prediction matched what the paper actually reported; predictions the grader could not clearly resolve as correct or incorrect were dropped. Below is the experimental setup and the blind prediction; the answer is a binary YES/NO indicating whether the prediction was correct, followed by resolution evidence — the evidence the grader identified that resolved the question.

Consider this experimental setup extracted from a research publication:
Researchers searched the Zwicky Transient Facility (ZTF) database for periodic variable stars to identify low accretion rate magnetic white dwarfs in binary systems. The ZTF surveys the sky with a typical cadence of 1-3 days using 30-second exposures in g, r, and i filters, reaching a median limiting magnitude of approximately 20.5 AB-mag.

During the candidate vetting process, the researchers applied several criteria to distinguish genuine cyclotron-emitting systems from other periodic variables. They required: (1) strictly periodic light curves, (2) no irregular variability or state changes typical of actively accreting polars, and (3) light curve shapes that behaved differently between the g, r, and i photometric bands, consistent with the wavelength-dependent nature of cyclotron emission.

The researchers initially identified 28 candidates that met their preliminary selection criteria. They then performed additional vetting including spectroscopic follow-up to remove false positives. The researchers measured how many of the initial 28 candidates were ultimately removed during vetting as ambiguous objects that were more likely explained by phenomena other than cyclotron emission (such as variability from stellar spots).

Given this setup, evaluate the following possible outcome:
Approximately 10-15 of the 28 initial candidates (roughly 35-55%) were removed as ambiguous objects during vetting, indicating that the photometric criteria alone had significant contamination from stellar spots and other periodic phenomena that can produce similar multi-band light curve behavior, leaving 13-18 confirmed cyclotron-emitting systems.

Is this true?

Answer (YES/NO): NO